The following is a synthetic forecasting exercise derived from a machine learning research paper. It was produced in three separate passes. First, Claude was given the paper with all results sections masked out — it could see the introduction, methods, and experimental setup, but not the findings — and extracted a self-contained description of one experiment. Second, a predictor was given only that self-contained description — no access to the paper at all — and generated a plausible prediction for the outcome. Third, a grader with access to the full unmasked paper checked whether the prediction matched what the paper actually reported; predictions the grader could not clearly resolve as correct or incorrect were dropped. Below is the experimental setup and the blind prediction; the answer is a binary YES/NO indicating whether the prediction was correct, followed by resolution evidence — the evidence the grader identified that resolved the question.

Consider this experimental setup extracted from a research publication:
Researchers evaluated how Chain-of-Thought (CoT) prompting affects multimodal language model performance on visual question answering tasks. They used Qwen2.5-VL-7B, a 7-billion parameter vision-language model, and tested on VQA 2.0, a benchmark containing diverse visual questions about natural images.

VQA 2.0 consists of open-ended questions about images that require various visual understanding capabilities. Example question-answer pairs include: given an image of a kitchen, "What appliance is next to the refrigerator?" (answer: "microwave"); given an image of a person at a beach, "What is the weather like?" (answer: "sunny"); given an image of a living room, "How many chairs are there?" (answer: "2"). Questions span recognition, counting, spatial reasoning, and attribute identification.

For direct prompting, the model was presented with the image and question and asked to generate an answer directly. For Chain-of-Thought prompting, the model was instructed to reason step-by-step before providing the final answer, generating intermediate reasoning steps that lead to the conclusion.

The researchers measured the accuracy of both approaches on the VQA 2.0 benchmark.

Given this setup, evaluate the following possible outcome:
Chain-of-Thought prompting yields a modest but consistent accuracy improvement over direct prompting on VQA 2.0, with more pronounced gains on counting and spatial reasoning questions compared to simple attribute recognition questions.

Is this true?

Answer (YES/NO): NO